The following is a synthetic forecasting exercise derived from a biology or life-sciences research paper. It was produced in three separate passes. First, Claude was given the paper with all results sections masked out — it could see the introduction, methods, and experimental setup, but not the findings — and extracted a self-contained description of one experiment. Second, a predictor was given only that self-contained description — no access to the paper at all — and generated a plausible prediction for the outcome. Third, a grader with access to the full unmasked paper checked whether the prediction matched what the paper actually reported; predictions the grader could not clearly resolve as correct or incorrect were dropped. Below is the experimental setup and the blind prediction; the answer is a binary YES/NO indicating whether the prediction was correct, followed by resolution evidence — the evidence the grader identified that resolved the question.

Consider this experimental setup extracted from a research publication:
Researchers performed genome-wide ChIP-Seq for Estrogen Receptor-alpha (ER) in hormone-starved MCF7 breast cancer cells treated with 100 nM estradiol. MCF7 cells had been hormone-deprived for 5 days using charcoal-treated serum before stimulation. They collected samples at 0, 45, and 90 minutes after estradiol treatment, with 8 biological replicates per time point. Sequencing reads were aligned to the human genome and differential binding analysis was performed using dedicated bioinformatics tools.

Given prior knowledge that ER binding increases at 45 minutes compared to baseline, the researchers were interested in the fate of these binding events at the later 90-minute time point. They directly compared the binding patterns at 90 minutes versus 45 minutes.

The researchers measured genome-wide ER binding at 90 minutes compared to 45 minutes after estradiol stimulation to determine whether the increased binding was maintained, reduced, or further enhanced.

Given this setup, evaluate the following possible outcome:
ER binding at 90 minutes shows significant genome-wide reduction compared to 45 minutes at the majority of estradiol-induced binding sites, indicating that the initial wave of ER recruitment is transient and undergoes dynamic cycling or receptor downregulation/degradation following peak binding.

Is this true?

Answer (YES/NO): NO